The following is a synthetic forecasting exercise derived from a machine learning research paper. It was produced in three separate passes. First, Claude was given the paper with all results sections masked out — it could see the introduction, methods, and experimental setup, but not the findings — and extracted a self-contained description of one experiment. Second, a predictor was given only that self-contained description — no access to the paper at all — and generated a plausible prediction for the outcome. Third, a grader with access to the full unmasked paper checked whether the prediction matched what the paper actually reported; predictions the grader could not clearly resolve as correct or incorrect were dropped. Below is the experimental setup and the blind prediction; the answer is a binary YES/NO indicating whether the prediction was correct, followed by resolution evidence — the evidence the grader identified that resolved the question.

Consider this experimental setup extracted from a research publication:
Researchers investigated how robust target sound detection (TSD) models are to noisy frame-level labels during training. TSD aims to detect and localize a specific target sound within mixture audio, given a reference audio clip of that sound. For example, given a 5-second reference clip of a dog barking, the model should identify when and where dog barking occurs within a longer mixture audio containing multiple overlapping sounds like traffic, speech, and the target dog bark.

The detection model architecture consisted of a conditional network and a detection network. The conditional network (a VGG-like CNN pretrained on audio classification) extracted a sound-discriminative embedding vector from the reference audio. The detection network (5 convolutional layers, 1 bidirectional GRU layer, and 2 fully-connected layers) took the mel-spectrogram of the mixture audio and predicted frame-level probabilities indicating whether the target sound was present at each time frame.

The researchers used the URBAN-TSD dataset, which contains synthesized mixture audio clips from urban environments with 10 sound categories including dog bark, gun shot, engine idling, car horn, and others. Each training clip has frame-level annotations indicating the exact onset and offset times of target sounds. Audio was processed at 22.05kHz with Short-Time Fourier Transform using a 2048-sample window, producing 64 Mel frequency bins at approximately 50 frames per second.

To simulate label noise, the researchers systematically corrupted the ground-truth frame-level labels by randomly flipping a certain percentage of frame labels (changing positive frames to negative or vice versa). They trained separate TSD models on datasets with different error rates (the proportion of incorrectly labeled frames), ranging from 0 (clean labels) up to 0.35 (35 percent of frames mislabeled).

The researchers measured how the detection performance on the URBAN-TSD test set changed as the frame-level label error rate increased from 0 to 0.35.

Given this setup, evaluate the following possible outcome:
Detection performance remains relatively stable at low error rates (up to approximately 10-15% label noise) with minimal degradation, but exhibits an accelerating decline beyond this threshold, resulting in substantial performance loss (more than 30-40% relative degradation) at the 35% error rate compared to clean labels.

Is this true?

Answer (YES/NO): NO